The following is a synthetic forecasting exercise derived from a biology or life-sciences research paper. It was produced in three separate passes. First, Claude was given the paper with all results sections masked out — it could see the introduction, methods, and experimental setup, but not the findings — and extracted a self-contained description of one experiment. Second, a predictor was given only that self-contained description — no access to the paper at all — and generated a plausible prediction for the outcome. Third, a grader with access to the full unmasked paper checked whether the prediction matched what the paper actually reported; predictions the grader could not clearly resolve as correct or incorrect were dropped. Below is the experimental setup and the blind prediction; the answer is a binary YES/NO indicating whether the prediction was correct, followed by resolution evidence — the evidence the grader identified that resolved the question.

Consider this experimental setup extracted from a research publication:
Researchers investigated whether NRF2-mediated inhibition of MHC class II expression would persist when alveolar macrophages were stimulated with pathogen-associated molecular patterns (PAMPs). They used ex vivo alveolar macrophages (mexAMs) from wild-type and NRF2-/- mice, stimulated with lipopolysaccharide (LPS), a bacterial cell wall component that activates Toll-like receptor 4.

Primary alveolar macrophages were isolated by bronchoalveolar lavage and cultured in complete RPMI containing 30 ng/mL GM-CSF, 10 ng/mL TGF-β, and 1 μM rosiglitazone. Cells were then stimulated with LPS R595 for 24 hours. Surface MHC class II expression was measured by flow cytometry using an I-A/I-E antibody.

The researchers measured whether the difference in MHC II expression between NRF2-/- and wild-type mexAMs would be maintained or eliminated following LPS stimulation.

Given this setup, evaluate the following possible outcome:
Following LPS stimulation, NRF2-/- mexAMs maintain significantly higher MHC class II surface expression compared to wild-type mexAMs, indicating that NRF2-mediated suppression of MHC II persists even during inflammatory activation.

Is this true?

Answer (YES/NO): YES